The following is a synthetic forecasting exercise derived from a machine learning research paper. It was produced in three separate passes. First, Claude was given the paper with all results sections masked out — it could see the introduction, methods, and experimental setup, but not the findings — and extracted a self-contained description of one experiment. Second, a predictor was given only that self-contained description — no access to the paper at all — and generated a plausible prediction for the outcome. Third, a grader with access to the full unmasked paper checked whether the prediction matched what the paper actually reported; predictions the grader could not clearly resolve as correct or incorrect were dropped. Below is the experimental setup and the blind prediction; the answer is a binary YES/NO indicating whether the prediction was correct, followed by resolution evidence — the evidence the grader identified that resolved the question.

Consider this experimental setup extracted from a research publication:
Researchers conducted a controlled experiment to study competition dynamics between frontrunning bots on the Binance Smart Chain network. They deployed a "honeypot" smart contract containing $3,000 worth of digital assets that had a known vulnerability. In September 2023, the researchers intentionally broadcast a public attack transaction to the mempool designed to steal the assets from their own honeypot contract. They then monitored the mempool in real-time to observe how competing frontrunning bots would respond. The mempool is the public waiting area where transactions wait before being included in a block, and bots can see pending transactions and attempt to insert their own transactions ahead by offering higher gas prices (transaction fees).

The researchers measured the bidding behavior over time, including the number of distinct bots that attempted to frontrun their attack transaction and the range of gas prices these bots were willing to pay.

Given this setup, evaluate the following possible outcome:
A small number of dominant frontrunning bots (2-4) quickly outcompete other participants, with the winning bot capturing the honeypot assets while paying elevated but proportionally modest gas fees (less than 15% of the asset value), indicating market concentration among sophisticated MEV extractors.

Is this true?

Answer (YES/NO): NO